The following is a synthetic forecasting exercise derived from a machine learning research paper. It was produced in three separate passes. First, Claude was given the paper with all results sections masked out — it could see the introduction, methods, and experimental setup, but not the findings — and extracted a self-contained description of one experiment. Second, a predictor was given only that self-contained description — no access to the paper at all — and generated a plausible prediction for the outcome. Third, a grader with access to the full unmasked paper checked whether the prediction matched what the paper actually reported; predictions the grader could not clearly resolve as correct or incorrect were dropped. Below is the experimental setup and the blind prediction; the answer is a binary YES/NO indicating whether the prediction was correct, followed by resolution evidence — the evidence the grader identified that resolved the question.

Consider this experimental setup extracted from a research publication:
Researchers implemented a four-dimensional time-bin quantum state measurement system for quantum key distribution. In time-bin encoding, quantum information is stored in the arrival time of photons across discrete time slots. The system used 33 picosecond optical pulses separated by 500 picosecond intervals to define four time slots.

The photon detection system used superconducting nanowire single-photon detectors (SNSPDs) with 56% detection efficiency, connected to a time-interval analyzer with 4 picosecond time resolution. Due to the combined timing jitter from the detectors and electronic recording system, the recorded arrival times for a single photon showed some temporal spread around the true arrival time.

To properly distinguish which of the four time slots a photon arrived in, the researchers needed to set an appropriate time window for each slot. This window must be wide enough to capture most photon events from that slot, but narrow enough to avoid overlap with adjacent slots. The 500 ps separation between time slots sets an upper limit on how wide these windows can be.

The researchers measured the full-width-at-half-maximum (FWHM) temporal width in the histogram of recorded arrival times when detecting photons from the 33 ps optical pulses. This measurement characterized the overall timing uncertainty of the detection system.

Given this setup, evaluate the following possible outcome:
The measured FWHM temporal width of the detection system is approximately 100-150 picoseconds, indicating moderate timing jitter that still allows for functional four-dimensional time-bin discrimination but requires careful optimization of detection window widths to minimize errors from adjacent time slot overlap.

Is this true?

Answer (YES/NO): NO